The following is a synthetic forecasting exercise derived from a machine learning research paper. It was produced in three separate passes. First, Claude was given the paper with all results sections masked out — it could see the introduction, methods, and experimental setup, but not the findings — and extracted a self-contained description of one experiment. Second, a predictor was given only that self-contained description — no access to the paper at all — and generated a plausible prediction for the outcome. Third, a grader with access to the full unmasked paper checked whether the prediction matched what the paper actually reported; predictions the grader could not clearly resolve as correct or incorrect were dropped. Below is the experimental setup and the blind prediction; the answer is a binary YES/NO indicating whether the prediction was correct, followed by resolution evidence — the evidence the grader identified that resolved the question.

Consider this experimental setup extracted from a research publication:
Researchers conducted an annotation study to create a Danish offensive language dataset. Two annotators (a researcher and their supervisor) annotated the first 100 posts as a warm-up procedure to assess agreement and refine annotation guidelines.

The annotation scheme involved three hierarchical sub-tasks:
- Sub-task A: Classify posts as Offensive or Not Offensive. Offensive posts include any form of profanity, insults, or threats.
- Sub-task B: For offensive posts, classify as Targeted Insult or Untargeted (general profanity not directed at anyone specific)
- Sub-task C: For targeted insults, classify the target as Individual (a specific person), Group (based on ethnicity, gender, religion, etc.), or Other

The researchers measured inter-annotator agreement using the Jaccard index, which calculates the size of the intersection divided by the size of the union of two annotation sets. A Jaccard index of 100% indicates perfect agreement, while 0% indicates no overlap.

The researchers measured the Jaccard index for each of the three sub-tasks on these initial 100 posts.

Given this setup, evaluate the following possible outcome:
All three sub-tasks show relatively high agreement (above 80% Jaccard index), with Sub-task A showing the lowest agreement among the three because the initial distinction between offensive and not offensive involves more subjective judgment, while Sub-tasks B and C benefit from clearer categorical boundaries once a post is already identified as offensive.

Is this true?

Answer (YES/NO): NO